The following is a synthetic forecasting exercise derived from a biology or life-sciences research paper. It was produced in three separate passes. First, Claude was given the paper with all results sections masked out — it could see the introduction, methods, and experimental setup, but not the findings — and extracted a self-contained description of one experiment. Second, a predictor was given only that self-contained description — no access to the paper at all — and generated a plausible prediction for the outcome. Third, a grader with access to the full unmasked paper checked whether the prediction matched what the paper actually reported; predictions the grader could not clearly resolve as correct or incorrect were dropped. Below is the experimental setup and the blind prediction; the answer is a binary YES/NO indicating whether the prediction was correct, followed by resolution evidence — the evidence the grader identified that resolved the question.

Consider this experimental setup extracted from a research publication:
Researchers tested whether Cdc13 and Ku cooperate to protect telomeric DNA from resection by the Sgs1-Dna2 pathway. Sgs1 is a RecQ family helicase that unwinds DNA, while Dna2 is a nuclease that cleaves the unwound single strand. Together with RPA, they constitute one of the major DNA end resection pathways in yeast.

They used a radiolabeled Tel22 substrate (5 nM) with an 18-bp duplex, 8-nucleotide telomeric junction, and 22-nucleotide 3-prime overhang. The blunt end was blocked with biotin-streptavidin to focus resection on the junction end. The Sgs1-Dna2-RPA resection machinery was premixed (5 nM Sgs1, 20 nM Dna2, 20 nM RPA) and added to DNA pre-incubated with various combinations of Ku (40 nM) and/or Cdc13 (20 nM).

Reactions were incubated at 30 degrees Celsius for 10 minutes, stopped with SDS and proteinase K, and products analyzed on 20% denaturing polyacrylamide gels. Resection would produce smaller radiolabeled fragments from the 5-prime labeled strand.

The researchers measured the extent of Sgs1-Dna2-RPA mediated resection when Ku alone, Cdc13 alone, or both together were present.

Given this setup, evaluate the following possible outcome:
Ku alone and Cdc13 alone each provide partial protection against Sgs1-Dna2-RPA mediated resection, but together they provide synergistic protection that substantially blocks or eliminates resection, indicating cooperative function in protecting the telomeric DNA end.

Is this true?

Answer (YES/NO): NO